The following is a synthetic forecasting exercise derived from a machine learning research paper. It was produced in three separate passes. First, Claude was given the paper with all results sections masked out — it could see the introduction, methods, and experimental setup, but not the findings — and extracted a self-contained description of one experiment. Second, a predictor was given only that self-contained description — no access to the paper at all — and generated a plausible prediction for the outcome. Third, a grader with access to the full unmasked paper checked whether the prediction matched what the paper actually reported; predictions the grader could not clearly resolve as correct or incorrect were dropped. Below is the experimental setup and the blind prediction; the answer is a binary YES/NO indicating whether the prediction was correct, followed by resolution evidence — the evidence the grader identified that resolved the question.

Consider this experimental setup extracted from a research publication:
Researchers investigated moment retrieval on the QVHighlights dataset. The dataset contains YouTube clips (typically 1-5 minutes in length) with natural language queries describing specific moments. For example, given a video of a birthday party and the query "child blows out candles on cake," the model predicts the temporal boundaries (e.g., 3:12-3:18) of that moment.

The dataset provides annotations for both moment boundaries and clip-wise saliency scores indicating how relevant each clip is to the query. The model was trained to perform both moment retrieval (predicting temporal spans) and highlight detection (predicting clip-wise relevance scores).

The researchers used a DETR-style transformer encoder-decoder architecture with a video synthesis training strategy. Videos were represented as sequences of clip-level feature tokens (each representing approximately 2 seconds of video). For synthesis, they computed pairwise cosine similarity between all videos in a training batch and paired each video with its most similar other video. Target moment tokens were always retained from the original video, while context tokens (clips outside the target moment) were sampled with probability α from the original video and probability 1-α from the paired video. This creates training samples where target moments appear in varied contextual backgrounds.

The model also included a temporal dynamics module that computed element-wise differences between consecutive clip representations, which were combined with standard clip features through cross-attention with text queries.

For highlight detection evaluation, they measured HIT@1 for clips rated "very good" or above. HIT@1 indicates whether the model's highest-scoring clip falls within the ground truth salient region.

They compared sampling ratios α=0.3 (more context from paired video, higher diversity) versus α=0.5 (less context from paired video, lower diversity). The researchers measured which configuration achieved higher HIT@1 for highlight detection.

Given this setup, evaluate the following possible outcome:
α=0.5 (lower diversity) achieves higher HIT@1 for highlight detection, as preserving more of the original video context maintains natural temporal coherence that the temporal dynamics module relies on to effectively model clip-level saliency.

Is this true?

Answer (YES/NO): YES